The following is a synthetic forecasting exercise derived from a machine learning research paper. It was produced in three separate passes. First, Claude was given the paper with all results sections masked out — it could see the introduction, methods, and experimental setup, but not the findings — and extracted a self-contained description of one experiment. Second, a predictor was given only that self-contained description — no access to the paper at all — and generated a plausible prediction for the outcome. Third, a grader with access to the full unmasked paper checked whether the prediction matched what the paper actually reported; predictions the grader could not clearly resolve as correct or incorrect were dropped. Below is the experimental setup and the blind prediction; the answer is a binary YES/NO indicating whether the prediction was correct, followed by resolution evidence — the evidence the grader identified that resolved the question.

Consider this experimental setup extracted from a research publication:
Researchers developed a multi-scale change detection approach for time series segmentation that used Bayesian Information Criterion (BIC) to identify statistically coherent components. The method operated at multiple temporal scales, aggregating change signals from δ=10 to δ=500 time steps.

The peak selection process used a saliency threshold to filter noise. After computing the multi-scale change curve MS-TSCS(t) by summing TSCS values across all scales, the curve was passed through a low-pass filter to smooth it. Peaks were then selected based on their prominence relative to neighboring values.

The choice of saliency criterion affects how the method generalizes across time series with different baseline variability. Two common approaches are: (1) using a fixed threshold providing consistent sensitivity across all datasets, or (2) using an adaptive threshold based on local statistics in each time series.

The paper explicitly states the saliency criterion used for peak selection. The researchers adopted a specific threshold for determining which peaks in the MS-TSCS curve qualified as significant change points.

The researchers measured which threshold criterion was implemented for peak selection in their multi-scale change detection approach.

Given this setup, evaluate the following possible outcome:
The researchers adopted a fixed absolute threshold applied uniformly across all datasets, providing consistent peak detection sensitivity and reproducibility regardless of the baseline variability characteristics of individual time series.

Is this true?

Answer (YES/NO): NO